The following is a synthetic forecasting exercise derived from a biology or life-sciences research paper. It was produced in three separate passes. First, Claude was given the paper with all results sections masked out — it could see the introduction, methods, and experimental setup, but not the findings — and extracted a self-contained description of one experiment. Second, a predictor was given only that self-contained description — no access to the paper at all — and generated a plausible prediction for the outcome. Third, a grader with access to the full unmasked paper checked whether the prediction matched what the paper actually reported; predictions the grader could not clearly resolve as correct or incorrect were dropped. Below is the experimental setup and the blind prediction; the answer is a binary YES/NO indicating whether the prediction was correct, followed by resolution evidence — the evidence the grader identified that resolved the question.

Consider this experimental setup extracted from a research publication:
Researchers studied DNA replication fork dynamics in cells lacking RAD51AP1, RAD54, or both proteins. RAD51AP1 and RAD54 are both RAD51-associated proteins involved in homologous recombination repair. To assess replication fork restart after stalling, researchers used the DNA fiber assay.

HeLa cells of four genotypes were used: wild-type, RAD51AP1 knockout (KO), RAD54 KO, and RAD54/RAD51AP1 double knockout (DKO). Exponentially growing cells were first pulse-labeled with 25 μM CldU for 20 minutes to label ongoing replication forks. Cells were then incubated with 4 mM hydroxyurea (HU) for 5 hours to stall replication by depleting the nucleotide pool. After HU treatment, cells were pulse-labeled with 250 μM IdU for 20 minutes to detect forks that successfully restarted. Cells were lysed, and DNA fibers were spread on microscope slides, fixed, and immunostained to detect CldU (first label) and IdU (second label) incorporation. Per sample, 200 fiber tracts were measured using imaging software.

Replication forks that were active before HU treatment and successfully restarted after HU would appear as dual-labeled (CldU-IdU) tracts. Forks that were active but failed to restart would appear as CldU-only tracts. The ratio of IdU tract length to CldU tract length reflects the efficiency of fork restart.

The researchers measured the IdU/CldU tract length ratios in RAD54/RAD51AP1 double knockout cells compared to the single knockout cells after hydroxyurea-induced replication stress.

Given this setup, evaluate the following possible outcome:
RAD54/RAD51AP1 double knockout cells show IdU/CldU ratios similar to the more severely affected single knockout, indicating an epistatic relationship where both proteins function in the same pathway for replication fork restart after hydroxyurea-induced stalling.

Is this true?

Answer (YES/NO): NO